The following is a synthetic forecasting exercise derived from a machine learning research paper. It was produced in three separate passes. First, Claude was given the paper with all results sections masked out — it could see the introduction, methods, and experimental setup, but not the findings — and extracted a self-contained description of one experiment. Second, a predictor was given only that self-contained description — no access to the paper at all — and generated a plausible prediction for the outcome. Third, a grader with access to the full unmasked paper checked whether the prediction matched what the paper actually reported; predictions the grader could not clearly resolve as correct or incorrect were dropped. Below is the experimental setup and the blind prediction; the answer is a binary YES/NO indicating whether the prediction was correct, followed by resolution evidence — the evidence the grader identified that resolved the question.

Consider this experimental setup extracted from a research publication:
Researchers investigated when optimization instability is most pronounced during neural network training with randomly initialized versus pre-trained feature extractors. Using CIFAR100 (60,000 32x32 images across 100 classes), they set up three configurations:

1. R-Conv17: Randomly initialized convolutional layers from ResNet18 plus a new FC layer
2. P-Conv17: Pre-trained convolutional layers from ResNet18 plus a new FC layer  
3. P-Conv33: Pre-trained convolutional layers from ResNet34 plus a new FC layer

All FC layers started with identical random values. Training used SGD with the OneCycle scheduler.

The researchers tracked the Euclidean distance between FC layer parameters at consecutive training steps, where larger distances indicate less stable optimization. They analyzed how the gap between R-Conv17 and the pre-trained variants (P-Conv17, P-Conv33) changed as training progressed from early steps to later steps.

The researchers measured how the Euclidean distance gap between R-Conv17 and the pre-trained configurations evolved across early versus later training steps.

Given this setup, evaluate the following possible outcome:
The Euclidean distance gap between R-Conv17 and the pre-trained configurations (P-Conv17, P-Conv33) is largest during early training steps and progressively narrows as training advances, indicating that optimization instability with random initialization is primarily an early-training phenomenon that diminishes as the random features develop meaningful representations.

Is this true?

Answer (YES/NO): YES